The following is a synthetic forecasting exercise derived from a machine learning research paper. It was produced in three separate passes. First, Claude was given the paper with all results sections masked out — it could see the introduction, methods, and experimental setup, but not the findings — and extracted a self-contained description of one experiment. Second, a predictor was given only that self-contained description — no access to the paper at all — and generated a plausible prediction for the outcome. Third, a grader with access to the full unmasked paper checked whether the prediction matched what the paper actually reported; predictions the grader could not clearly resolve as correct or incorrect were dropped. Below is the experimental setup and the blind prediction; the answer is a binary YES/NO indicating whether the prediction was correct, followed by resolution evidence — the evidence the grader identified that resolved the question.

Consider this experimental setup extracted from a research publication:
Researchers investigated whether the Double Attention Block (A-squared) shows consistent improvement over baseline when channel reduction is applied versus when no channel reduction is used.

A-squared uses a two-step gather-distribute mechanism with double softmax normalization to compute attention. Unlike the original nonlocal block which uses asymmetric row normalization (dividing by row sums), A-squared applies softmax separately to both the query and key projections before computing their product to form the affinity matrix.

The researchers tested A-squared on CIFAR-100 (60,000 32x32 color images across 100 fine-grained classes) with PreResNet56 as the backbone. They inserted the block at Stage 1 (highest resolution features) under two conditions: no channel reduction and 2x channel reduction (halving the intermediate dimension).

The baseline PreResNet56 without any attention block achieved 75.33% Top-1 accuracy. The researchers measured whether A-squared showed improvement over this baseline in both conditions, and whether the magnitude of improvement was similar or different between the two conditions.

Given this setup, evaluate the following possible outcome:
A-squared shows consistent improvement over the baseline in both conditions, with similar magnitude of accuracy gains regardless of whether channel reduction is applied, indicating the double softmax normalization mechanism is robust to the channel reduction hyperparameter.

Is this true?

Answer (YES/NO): YES